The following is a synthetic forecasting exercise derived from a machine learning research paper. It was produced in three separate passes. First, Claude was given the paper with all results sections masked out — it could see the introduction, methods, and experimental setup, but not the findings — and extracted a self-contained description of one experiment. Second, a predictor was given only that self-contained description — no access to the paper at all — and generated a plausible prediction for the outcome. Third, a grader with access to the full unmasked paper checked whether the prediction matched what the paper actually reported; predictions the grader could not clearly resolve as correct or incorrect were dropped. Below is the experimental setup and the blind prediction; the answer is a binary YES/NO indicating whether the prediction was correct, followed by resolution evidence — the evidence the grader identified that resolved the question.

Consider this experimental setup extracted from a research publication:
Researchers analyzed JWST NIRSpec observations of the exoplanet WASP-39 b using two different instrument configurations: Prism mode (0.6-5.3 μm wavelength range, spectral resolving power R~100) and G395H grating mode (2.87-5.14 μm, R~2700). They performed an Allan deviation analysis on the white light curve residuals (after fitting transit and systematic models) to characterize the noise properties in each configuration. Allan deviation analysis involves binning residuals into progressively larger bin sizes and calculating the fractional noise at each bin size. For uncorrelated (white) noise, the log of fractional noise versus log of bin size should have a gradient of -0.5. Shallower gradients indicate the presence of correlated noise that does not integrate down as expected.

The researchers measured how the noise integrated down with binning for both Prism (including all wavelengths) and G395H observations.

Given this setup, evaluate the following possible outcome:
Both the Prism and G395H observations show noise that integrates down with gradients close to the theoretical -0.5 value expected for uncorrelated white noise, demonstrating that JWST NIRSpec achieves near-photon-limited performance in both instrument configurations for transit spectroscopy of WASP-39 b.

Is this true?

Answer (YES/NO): NO